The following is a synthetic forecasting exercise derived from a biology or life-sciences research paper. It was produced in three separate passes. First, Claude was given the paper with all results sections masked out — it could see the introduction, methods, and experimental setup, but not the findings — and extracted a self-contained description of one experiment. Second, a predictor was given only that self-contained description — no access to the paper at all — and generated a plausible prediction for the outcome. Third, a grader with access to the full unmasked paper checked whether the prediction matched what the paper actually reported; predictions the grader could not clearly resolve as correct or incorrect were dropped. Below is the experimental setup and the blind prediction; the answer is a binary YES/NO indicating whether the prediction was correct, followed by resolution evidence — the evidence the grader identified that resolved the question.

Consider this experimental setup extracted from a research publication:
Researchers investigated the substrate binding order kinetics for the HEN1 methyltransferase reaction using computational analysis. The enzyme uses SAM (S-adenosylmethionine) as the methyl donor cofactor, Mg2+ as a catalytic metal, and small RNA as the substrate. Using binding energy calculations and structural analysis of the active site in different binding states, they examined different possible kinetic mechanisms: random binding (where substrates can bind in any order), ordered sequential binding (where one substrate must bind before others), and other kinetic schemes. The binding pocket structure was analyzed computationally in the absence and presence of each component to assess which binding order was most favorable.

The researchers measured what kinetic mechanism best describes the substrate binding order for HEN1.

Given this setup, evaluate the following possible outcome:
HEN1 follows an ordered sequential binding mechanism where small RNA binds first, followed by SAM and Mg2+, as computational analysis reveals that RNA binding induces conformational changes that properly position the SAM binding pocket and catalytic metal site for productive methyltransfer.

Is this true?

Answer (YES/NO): NO